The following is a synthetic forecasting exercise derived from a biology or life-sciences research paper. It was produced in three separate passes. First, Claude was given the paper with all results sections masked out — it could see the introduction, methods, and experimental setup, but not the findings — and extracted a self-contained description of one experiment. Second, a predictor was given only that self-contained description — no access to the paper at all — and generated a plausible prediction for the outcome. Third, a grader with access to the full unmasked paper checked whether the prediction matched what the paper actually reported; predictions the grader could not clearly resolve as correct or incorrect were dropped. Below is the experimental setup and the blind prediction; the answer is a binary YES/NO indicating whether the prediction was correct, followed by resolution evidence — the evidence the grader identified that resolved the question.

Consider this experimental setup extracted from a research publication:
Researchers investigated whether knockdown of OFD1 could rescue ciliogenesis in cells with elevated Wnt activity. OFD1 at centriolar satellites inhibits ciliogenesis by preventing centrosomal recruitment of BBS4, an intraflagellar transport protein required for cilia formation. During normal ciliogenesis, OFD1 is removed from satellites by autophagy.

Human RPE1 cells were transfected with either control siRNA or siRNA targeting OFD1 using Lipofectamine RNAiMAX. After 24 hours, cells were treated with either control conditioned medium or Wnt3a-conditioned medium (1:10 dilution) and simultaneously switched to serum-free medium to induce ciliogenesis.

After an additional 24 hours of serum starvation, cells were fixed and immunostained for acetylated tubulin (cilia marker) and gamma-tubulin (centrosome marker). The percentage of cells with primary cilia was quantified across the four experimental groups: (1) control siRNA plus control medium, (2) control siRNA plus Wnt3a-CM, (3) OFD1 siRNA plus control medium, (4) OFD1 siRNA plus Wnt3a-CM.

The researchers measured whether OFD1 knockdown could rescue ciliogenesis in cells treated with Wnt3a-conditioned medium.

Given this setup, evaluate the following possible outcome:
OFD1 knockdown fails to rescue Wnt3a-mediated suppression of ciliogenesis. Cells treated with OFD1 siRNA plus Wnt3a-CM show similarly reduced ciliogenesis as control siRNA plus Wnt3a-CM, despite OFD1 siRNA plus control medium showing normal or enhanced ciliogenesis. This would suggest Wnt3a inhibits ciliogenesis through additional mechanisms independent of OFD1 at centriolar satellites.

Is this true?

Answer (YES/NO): NO